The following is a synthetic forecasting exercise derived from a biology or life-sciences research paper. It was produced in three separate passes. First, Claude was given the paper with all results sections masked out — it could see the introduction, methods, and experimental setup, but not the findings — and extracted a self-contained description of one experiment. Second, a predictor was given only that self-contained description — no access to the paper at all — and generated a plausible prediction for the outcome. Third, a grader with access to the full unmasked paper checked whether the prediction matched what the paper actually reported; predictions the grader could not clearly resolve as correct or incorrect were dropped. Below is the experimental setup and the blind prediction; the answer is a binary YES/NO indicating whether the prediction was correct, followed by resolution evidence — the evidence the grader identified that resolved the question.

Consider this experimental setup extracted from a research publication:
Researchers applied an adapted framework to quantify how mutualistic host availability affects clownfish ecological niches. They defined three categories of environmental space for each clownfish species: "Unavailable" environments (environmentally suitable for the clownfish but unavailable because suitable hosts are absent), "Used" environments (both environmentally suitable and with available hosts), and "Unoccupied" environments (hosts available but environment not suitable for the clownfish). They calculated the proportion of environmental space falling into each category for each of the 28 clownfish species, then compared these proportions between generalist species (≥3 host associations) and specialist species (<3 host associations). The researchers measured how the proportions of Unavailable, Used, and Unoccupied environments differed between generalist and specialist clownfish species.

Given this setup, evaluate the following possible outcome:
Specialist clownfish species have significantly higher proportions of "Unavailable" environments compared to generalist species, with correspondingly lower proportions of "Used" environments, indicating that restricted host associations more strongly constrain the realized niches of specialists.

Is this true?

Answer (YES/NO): YES